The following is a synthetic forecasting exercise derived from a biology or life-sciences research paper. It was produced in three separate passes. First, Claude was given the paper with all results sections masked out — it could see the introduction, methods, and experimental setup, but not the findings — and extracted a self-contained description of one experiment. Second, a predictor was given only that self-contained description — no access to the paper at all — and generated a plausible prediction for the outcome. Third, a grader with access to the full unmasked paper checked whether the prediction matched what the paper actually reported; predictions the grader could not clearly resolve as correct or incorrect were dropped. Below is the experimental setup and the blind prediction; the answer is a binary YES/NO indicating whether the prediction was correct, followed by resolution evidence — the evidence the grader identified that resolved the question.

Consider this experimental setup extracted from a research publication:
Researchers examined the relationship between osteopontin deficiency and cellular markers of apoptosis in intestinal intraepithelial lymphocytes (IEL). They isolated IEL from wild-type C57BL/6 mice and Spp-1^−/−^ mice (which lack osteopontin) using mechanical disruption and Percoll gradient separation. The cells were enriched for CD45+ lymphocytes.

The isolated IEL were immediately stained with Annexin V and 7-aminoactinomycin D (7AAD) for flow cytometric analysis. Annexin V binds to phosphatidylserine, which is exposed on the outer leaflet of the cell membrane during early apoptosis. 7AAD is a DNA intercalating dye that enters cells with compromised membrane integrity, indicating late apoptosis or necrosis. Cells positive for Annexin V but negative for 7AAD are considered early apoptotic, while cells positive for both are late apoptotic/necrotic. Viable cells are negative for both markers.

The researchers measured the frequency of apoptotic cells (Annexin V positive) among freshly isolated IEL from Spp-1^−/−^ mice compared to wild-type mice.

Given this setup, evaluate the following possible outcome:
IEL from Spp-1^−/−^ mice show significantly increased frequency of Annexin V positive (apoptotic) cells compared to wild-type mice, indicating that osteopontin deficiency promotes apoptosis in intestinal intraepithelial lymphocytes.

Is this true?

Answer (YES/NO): YES